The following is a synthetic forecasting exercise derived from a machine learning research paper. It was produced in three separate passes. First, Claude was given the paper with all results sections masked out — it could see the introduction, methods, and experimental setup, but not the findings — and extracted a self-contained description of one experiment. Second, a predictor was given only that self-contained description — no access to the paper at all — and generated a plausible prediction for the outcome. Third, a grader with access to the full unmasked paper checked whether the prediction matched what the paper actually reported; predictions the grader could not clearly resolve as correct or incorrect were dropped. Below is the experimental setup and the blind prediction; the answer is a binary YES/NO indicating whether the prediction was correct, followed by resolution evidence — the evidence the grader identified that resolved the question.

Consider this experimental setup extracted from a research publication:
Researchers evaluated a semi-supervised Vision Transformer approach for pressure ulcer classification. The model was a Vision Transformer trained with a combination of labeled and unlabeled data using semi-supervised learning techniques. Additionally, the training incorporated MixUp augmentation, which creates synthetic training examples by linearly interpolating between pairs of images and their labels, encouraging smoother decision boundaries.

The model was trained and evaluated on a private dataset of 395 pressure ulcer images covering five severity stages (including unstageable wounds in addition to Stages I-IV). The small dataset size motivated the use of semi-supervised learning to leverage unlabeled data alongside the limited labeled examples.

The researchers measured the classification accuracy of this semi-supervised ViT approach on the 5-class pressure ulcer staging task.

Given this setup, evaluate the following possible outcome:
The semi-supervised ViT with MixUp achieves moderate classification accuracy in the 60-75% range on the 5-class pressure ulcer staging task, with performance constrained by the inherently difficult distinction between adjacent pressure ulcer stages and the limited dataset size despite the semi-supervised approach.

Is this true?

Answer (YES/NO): NO